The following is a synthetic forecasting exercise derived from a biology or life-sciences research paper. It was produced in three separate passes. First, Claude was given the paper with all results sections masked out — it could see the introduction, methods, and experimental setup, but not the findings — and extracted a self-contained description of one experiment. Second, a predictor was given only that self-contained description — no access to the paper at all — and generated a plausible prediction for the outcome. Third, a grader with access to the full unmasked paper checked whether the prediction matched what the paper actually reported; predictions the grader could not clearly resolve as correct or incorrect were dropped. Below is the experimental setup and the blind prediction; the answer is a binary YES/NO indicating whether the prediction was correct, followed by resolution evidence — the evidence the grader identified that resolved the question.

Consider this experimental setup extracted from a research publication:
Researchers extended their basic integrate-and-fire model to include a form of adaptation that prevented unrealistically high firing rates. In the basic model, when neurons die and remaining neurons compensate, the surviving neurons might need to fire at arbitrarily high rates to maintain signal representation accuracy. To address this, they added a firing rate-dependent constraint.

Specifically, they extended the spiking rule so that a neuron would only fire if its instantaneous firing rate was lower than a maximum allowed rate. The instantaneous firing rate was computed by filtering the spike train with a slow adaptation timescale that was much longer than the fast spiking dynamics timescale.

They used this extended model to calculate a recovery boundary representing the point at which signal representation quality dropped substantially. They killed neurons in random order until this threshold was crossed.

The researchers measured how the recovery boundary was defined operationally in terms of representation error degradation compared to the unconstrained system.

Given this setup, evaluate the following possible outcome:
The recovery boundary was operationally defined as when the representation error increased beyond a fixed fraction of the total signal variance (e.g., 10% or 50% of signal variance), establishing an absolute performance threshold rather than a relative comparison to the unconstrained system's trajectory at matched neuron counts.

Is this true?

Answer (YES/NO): NO